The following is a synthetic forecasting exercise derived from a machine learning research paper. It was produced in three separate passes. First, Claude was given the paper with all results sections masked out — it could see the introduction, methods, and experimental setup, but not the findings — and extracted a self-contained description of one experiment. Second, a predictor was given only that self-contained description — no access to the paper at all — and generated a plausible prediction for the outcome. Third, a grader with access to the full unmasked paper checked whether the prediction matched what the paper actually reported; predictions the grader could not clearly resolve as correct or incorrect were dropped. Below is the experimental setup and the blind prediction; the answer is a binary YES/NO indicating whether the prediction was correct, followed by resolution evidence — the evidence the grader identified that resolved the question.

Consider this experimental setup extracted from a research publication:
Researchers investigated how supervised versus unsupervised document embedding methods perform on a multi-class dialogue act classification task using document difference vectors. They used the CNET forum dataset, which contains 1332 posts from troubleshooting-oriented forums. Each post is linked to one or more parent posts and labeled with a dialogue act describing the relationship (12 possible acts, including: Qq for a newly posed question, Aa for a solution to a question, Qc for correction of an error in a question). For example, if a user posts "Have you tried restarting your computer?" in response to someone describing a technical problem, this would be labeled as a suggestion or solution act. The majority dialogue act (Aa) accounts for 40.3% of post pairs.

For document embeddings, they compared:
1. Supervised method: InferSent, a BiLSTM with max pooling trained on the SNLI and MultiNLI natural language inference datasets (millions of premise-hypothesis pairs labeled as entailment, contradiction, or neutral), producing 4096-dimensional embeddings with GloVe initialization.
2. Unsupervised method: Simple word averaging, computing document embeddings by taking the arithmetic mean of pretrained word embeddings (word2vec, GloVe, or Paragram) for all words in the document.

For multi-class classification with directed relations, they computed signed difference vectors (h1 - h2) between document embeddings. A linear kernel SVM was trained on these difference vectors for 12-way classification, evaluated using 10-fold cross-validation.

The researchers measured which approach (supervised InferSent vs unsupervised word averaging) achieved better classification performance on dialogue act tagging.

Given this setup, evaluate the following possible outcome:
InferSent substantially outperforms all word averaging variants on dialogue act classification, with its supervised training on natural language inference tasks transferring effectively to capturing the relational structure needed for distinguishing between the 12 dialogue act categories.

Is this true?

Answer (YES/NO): NO